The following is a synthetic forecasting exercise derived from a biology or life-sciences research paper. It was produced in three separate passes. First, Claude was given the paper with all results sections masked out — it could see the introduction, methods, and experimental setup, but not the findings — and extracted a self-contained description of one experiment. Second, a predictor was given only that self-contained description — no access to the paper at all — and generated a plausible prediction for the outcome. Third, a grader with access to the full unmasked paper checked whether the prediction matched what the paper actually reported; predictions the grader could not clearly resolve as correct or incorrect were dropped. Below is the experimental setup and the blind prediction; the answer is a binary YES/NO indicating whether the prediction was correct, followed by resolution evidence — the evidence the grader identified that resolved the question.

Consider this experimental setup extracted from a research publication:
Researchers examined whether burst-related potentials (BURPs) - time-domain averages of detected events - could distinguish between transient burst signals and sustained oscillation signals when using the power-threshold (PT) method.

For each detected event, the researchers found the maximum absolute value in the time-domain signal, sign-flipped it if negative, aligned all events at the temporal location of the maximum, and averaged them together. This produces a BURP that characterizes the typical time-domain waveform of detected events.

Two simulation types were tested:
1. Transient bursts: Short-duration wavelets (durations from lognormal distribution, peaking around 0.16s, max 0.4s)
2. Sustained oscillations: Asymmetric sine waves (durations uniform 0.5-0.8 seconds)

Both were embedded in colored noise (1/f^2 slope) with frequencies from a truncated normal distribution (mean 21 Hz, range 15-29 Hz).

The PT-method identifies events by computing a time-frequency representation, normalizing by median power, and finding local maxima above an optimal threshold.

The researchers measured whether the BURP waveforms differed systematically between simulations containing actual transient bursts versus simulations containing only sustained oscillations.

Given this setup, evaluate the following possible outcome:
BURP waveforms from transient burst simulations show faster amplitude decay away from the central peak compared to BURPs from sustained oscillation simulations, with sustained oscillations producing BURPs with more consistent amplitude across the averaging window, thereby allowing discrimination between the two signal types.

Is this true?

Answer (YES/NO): NO